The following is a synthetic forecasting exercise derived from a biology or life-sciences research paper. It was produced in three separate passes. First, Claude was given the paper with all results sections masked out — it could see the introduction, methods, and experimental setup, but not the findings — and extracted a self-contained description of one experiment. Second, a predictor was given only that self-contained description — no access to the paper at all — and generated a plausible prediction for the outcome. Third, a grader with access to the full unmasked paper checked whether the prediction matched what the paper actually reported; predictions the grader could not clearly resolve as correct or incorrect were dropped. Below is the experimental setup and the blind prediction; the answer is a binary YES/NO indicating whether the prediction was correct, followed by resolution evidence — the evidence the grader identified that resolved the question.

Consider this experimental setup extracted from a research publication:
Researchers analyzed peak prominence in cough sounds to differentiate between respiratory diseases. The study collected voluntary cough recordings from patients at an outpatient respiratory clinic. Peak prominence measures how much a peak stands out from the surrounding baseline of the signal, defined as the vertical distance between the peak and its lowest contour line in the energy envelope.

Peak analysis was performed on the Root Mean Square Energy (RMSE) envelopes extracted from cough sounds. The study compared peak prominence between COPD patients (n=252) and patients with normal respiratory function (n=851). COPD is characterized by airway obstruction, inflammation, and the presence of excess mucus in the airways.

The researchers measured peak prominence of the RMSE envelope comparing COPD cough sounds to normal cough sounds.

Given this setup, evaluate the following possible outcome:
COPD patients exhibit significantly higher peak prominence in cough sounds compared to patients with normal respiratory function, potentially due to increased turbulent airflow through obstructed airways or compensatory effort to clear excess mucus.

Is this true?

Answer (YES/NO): NO